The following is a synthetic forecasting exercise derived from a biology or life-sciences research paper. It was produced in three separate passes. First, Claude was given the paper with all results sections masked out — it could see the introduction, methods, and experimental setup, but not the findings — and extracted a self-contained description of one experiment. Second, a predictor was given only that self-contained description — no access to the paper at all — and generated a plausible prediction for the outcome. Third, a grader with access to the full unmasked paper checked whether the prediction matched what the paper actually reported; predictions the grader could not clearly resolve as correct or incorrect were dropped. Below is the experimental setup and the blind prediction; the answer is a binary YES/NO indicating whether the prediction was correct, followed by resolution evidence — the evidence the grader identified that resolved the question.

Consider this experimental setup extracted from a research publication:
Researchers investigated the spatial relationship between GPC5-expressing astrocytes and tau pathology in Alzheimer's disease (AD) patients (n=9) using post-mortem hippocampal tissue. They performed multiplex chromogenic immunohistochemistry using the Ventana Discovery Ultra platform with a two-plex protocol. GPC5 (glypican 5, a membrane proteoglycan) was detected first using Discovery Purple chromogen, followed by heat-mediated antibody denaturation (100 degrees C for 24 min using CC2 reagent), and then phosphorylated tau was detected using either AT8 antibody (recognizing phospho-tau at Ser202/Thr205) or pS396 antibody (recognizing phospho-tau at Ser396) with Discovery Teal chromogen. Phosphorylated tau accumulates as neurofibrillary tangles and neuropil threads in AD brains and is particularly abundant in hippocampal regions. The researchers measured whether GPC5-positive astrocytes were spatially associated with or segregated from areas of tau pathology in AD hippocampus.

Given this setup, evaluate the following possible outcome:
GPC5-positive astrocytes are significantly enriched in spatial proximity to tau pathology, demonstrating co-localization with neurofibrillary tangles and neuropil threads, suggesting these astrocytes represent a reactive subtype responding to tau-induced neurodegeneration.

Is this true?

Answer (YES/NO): NO